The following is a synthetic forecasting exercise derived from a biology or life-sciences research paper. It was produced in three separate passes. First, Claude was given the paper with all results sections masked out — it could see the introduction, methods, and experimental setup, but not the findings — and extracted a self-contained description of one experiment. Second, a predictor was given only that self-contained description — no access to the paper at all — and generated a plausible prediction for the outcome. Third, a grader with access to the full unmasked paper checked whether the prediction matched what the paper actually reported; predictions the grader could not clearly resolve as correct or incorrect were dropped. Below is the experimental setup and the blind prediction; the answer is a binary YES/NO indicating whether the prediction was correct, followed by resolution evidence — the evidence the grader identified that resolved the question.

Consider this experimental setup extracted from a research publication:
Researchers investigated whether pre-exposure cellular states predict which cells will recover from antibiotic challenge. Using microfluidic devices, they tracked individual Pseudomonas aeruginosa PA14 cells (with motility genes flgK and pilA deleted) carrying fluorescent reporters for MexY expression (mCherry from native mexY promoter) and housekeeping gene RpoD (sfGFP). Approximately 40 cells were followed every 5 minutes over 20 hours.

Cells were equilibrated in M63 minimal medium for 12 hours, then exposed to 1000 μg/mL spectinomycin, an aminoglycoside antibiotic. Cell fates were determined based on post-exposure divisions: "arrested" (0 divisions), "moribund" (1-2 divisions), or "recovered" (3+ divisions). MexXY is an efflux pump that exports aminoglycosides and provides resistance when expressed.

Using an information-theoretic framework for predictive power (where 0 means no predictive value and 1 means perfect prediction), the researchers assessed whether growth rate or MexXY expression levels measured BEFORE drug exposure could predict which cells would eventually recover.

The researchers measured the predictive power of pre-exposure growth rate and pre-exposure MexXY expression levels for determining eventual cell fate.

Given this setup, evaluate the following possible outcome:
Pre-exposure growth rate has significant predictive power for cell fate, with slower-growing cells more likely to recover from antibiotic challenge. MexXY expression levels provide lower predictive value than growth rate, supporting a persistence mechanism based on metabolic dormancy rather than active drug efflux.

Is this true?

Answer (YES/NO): NO